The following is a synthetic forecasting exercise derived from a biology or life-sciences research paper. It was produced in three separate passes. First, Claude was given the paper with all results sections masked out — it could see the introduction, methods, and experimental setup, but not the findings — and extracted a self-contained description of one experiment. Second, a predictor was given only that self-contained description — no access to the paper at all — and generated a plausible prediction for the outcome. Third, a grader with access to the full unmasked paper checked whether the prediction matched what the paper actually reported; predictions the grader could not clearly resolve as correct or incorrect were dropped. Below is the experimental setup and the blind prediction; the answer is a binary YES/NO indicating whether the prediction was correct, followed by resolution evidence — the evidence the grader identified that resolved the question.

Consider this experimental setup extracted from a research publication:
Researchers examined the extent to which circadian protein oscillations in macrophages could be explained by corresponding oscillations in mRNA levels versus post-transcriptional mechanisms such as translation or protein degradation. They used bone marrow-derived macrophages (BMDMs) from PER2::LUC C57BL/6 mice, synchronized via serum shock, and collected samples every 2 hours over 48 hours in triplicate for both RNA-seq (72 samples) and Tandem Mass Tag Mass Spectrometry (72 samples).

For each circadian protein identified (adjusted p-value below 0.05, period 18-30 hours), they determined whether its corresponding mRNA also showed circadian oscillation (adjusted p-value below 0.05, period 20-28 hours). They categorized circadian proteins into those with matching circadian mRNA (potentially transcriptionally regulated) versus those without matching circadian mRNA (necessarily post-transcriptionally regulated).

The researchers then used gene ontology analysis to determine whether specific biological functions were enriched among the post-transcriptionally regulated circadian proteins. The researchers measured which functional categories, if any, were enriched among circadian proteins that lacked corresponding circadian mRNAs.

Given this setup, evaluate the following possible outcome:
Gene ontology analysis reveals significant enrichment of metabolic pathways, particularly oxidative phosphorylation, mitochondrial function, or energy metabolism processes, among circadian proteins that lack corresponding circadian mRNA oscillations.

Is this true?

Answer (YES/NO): YES